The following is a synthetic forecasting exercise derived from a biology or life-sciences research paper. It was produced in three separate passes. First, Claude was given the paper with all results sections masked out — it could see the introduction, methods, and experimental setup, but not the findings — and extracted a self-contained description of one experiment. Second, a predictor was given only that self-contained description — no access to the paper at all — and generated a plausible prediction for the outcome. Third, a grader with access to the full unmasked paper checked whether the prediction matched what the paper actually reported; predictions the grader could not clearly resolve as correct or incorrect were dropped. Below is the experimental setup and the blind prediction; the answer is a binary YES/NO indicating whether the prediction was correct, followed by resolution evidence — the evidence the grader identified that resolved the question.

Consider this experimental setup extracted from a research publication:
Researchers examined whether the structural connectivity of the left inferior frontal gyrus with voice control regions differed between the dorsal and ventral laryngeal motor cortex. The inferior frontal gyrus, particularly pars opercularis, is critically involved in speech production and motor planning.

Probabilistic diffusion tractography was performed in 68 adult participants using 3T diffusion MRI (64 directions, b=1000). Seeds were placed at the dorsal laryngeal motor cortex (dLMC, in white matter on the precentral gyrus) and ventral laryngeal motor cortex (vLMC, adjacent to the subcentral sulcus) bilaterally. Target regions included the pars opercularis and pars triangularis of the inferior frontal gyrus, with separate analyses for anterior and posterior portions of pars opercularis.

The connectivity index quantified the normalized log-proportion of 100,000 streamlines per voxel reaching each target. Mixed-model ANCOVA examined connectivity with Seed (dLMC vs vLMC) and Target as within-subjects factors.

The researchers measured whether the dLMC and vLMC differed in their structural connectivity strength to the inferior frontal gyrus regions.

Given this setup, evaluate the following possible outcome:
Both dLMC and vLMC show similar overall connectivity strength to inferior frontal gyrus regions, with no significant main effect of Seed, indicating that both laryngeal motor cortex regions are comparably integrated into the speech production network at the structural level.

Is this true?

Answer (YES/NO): NO